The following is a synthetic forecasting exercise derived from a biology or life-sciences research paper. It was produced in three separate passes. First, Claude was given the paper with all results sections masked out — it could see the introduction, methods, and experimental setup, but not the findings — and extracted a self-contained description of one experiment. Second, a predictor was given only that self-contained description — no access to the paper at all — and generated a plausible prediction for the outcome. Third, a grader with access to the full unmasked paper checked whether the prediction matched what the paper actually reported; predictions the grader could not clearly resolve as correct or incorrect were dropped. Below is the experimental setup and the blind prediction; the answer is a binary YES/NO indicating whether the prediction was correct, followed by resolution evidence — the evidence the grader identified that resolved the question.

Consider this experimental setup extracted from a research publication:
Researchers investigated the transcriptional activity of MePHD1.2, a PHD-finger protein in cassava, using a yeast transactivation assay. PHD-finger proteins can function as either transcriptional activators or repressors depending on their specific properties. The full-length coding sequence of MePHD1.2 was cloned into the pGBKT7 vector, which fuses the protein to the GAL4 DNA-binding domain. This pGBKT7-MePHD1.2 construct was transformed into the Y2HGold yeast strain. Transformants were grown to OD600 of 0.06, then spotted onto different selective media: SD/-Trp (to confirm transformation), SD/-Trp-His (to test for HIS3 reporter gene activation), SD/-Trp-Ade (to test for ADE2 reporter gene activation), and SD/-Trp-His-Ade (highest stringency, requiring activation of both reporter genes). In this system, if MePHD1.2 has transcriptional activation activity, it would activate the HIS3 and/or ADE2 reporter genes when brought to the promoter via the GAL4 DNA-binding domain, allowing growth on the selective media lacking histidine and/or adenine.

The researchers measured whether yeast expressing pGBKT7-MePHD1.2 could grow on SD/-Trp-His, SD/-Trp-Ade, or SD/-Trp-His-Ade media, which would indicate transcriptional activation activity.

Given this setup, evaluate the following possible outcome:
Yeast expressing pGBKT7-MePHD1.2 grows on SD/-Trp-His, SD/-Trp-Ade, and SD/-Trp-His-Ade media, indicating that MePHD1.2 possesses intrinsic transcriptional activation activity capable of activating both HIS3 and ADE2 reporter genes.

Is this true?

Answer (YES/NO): NO